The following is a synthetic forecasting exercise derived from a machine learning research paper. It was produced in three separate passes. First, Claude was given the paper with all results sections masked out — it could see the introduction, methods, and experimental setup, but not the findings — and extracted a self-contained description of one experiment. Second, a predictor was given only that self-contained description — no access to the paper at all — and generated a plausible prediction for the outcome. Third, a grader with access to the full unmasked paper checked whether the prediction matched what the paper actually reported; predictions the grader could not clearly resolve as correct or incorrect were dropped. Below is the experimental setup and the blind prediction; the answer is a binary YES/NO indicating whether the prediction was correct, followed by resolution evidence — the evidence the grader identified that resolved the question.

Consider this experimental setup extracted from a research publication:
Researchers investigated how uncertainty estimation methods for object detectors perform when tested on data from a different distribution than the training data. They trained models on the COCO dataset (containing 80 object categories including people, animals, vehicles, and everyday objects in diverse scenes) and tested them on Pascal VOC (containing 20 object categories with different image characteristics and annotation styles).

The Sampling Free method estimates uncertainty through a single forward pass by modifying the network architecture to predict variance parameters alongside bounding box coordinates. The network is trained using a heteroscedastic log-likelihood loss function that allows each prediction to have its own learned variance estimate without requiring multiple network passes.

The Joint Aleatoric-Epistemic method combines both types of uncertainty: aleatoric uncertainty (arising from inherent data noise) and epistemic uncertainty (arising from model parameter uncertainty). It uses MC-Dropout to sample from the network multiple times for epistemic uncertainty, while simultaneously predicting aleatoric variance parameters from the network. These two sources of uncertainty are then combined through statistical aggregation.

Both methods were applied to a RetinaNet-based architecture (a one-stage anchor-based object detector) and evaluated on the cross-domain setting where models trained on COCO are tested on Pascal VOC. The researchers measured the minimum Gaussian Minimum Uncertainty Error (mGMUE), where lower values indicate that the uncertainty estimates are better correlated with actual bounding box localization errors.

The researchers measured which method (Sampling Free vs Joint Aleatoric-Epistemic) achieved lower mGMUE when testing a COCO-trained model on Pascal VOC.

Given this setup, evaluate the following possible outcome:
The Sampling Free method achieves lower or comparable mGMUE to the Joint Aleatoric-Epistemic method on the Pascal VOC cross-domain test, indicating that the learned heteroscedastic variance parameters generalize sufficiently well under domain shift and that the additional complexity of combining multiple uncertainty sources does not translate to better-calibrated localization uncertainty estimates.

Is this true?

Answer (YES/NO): YES